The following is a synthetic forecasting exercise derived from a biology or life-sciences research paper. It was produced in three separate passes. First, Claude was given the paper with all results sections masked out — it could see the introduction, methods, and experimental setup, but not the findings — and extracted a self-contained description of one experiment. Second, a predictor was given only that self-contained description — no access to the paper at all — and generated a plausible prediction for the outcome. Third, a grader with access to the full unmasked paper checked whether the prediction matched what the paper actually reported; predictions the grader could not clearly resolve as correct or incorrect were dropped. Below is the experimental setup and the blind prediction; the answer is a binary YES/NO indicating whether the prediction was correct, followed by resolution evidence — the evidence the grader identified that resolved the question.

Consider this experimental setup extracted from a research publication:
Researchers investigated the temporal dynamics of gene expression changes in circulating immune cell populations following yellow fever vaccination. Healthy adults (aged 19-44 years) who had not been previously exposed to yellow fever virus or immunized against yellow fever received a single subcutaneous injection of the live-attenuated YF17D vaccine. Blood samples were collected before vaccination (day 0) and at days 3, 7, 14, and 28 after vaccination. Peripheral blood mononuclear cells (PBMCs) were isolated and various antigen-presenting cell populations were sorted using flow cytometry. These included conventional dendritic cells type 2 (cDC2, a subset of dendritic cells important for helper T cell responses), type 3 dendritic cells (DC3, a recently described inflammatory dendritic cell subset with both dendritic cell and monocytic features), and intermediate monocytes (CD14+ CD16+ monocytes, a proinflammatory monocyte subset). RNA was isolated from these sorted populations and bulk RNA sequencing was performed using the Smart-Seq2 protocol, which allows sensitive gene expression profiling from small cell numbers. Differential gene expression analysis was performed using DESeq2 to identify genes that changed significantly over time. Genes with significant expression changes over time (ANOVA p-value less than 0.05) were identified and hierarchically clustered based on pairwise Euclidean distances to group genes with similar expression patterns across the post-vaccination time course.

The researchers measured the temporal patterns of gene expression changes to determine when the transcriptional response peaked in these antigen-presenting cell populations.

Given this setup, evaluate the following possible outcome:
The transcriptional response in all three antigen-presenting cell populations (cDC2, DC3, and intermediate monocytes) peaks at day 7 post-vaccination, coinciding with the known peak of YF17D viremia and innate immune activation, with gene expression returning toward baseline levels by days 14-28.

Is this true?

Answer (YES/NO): NO